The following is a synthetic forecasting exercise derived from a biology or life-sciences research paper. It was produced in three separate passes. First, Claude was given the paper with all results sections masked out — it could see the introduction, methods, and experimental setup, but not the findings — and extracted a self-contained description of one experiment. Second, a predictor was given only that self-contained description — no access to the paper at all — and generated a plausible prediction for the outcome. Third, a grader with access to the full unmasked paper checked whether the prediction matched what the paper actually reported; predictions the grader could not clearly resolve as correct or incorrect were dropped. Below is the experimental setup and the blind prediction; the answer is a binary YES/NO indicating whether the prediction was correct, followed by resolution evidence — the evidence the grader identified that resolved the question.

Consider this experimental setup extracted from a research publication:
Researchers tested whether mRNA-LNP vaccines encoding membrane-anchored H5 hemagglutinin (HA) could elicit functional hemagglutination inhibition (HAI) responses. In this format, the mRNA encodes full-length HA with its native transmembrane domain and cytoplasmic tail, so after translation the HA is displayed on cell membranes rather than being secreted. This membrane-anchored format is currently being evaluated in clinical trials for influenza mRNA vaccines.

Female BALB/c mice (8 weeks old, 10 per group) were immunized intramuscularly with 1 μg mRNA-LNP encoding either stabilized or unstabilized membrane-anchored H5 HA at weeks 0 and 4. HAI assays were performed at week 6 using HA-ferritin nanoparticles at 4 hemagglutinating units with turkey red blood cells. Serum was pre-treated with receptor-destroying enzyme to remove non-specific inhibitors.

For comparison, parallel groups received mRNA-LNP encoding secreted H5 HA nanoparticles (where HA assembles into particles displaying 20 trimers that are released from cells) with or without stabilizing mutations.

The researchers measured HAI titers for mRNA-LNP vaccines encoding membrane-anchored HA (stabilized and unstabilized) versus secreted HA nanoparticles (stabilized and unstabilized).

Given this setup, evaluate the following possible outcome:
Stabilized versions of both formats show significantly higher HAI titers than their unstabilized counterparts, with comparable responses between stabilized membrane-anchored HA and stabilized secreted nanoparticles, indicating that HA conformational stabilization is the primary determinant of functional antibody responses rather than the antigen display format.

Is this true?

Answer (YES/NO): NO